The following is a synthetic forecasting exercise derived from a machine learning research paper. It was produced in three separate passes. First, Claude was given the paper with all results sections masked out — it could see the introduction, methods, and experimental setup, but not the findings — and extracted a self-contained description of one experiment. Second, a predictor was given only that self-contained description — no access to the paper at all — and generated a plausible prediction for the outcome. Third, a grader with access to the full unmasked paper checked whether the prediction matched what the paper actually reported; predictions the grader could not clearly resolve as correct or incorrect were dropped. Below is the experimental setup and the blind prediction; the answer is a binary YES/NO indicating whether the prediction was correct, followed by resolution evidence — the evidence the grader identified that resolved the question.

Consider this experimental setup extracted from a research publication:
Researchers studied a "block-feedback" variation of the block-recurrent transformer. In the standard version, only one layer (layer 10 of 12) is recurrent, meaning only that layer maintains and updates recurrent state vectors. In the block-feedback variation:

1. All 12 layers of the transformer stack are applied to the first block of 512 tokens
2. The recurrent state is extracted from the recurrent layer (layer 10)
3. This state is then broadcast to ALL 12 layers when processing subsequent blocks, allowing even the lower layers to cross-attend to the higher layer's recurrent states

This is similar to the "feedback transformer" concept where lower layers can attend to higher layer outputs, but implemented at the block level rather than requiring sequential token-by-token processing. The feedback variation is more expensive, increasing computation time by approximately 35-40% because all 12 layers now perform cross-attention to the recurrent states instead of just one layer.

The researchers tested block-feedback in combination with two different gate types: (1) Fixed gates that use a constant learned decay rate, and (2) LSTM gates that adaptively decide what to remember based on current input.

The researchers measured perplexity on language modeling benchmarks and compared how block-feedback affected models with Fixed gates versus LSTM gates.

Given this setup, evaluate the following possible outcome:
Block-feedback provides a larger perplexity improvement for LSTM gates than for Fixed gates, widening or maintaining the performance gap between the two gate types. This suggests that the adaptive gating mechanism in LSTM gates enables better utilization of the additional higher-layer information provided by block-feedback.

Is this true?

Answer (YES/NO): NO